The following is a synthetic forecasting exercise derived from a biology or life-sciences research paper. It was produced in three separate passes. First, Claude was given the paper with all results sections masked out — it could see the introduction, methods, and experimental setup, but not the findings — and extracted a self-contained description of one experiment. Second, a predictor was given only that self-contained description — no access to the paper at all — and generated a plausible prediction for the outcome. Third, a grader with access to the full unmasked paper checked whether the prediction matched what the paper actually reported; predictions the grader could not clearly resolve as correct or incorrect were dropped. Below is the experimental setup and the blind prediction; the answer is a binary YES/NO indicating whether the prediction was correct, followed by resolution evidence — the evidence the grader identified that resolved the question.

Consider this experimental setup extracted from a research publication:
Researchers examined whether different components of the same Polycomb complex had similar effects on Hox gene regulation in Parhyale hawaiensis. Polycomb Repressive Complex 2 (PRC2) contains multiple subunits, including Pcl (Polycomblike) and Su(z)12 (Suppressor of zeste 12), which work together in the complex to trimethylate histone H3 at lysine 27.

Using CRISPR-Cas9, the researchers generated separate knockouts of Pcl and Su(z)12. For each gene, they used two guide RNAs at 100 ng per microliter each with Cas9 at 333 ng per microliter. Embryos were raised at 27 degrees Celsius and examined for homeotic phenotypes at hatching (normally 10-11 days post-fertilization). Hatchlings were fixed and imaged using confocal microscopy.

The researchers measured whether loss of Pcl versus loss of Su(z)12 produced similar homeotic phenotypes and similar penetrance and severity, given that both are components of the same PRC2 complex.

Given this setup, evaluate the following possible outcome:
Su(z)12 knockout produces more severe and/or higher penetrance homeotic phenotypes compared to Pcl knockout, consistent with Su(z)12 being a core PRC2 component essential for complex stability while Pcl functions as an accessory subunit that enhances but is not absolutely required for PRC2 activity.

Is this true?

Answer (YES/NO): NO